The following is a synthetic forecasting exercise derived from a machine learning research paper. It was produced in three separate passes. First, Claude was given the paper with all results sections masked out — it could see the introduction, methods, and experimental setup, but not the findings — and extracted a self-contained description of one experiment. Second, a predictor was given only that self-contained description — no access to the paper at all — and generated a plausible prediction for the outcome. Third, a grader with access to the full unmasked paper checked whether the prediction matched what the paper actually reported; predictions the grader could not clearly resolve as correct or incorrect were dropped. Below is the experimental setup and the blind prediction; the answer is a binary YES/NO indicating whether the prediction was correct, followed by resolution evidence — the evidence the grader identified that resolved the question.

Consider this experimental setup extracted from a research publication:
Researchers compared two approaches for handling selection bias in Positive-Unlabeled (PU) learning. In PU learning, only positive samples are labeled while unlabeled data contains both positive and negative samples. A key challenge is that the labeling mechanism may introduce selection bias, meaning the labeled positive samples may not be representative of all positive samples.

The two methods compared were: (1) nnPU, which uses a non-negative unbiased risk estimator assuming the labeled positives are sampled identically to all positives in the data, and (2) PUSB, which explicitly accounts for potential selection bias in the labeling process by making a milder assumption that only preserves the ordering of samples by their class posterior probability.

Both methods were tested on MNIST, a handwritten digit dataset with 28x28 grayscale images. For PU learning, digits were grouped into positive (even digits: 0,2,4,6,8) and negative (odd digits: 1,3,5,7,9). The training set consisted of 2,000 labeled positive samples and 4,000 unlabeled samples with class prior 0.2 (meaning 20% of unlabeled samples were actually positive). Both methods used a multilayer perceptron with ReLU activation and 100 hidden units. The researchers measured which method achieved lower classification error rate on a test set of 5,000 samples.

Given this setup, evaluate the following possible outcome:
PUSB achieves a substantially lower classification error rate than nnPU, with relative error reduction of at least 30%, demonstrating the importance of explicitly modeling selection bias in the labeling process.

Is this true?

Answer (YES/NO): NO